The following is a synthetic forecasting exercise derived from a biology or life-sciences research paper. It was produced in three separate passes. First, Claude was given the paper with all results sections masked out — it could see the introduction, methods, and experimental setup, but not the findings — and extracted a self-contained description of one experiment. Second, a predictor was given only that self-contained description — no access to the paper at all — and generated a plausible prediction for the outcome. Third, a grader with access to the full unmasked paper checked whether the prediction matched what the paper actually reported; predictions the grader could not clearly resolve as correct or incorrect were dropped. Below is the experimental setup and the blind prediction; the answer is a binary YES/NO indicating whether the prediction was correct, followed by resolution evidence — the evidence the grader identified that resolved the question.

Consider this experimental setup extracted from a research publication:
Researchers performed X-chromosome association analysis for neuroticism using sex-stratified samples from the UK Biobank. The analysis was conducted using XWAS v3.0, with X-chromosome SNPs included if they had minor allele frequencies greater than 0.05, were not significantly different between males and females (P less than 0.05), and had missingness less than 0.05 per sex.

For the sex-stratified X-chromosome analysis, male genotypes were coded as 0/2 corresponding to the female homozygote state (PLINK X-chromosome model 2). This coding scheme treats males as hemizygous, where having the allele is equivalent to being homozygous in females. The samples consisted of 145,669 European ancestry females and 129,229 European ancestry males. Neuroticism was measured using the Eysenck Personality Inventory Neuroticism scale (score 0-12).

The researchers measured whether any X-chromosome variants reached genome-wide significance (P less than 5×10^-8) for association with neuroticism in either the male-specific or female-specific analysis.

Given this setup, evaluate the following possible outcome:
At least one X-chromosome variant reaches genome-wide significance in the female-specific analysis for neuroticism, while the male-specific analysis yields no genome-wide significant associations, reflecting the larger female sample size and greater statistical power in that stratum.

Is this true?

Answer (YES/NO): NO